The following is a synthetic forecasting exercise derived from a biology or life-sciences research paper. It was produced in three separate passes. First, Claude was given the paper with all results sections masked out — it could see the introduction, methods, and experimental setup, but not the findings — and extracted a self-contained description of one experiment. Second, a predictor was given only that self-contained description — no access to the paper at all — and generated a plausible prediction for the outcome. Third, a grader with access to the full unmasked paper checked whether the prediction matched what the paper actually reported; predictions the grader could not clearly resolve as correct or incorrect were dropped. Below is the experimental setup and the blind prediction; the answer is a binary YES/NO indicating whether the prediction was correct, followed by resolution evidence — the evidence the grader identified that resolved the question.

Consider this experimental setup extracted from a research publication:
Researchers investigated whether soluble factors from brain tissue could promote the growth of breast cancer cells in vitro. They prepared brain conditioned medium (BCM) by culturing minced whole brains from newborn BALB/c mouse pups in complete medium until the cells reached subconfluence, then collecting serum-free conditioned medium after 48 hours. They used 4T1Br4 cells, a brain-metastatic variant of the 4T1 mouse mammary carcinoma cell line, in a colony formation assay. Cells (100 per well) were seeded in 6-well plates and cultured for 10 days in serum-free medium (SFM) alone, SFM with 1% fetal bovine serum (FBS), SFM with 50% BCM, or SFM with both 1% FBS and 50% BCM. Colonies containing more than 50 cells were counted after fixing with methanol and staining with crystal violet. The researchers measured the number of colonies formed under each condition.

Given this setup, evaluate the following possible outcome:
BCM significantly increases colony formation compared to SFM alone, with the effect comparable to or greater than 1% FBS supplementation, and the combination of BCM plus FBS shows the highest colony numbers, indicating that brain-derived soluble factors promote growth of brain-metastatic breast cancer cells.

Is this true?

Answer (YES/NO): NO